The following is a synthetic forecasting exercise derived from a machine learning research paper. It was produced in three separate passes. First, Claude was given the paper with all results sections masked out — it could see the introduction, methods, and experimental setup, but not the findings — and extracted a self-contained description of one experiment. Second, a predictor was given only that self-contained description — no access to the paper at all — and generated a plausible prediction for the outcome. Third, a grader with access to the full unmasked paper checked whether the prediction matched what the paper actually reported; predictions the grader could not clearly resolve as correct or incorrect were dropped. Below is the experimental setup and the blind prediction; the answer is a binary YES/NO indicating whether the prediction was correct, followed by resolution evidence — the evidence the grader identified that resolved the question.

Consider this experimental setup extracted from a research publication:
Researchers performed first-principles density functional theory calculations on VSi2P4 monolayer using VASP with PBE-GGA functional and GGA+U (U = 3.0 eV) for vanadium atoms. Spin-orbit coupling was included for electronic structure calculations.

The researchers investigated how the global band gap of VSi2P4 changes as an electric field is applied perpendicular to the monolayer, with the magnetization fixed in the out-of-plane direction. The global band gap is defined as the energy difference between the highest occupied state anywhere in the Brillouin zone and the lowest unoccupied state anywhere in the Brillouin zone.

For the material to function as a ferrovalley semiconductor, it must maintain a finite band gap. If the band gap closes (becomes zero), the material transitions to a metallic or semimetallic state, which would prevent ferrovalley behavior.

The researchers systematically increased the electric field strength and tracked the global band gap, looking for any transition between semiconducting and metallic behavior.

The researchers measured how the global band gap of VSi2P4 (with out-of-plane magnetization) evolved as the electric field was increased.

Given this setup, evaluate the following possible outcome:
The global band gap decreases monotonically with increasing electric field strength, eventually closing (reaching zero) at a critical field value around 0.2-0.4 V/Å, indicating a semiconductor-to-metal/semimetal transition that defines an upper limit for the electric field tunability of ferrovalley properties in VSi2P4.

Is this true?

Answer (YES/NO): YES